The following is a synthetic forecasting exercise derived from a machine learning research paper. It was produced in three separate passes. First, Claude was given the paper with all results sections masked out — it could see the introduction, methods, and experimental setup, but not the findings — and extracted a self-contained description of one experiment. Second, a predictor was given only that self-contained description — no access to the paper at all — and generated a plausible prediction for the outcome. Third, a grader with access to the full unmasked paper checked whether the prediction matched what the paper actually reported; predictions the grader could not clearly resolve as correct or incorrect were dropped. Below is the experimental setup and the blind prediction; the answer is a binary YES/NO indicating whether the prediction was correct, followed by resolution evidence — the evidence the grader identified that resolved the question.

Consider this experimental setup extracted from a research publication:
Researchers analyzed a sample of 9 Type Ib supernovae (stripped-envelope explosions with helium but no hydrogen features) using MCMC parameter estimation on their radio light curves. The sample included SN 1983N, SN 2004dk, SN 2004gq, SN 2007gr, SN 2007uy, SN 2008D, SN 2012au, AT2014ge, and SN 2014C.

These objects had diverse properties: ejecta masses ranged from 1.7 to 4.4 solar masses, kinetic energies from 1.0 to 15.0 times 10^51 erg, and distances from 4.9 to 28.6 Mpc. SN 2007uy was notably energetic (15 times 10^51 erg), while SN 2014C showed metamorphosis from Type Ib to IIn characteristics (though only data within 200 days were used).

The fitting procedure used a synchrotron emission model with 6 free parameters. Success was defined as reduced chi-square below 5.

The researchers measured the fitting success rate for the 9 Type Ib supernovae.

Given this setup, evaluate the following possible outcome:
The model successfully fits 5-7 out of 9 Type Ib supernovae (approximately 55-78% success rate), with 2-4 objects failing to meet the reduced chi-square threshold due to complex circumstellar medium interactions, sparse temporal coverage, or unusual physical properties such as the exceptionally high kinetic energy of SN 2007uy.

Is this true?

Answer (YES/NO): NO